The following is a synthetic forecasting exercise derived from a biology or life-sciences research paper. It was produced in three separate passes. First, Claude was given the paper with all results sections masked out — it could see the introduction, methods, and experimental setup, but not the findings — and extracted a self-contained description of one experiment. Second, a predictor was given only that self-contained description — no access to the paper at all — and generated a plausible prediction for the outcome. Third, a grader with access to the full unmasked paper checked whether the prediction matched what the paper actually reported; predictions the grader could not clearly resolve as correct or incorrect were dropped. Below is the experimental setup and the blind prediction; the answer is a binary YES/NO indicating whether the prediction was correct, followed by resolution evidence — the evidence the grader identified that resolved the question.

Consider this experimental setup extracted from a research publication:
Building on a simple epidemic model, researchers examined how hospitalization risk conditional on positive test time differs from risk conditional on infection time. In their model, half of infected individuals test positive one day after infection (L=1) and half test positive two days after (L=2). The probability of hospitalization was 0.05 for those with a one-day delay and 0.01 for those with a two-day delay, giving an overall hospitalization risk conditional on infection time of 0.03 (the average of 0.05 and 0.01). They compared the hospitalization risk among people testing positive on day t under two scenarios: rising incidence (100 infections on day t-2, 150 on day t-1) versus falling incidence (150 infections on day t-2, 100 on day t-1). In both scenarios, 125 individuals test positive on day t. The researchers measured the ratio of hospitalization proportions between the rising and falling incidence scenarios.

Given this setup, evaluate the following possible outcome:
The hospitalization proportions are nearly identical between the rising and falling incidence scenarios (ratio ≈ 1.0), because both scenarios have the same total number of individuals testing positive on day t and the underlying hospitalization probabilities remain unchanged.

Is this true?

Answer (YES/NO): NO